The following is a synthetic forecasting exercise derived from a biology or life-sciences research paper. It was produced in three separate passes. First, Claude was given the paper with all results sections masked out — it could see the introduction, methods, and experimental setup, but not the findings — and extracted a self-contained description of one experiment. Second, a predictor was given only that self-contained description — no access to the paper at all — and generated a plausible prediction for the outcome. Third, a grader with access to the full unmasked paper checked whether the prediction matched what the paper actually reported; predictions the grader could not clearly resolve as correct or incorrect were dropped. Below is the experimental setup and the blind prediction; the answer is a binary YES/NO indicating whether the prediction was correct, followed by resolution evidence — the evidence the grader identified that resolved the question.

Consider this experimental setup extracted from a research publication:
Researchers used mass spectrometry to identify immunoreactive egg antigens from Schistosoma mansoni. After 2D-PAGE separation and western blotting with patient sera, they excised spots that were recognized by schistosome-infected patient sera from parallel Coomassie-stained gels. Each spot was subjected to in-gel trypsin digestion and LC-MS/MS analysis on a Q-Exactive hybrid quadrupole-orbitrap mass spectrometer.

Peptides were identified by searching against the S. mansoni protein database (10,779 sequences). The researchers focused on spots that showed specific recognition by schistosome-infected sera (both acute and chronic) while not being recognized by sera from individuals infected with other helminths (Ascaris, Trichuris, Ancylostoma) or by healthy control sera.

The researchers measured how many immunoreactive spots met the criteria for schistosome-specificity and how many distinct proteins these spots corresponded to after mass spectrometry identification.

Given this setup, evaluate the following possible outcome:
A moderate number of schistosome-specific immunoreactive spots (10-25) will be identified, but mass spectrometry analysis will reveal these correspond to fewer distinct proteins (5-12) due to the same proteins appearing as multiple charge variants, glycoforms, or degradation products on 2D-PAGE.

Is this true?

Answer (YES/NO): NO